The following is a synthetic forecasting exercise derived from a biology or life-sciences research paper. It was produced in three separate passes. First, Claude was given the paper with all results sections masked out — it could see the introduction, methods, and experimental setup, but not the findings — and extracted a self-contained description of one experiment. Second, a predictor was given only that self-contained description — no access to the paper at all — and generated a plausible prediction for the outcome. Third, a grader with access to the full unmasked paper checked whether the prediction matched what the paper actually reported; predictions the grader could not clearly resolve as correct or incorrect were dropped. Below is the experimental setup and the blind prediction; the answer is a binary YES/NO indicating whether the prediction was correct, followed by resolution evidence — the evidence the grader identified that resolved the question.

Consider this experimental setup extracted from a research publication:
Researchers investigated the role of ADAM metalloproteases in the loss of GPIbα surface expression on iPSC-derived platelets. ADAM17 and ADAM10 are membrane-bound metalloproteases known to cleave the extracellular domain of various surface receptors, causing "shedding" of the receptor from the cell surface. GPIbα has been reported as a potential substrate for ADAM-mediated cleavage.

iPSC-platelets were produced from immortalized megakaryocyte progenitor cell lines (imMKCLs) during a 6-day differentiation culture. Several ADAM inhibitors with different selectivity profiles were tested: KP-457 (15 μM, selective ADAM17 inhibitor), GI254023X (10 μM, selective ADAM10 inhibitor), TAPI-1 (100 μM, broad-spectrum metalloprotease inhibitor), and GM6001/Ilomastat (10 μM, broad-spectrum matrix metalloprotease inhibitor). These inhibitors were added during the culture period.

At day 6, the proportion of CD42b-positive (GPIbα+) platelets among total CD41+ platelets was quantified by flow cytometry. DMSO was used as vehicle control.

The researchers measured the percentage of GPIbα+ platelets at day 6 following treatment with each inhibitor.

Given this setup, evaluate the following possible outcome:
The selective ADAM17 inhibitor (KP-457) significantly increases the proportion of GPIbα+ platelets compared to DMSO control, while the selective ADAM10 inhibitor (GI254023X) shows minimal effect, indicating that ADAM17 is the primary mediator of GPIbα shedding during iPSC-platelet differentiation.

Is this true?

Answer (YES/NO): NO